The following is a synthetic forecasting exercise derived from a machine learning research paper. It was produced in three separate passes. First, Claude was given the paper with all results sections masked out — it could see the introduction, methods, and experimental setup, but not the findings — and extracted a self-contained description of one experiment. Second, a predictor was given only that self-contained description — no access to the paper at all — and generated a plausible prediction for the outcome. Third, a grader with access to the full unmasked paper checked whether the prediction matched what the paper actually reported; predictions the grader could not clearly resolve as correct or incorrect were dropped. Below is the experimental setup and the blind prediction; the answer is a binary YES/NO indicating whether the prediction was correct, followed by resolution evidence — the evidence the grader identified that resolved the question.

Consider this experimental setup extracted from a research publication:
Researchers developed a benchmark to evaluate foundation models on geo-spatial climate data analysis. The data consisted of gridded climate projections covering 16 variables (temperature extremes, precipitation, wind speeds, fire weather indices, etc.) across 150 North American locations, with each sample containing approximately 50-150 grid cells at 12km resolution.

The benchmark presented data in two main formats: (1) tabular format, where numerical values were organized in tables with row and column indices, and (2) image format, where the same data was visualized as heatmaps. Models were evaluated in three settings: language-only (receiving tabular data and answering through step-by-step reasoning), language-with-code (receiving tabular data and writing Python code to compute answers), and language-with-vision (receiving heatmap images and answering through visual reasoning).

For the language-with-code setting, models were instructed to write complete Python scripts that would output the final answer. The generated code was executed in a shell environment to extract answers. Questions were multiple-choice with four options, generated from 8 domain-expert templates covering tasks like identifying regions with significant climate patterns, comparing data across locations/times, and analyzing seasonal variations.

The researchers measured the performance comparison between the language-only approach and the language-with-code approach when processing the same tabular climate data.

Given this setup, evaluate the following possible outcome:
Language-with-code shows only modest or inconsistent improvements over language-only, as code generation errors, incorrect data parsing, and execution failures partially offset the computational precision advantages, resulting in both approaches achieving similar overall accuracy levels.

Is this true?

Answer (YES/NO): NO